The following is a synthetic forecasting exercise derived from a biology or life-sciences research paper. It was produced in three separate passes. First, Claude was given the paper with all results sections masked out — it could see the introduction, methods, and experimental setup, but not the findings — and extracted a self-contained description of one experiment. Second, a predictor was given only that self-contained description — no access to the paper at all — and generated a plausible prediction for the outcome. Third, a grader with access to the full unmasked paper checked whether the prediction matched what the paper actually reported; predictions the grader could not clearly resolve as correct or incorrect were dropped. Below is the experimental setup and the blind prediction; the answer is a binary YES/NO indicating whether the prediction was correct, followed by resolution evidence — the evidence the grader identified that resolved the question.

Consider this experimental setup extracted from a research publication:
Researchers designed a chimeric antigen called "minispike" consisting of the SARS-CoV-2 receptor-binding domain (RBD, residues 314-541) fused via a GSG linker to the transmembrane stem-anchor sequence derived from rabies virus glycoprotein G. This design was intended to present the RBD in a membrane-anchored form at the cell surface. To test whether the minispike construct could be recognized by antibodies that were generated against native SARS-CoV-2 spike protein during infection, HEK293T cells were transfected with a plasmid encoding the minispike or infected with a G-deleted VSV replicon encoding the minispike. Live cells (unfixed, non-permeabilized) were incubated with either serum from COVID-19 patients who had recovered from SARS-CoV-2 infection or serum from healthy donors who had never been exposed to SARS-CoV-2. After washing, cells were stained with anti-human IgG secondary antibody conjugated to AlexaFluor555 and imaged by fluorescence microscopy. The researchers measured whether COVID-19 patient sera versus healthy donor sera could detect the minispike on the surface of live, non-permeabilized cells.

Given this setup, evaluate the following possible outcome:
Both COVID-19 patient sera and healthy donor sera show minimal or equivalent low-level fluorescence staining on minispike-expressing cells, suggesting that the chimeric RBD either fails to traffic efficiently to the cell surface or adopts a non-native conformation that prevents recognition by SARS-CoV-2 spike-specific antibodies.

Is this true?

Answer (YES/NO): NO